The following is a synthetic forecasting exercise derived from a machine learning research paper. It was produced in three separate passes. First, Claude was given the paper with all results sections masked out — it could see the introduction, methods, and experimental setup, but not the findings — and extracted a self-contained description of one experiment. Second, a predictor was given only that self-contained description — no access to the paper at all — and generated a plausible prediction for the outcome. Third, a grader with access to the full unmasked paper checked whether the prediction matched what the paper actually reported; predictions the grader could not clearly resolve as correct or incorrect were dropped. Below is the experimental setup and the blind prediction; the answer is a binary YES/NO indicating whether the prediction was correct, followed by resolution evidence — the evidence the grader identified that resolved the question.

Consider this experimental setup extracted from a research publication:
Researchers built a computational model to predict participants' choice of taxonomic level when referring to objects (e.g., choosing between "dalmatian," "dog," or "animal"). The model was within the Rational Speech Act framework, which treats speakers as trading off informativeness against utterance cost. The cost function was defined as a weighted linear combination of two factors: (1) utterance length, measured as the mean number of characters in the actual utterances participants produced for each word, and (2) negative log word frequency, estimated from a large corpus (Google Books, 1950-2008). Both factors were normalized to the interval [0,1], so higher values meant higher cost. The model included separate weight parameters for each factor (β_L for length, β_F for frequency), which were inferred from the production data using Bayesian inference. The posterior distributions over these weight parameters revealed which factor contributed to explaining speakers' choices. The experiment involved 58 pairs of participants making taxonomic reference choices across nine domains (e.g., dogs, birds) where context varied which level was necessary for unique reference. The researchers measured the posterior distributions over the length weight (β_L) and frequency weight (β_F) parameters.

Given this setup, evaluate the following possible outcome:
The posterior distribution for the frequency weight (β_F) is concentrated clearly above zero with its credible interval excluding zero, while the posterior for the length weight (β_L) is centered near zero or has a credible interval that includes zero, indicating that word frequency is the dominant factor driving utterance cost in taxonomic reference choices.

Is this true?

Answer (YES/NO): NO